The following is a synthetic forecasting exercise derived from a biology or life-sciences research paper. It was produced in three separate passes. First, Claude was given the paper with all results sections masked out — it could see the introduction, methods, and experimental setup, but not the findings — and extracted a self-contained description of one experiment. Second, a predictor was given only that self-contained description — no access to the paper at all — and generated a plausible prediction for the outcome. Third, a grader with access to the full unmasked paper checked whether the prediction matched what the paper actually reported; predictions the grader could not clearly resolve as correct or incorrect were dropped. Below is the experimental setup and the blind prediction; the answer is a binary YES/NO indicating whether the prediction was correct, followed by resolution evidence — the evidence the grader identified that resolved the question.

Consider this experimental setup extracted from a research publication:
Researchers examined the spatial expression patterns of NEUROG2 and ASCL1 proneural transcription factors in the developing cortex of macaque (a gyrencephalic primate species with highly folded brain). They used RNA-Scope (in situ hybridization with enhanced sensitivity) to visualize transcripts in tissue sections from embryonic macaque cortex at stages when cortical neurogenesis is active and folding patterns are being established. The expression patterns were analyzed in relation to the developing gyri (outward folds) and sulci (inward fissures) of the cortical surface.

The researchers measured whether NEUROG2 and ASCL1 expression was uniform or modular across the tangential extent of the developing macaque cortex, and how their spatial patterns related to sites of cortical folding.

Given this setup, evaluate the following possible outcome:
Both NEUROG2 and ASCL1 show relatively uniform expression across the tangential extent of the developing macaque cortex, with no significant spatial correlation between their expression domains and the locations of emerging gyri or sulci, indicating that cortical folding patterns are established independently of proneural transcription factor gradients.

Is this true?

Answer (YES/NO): NO